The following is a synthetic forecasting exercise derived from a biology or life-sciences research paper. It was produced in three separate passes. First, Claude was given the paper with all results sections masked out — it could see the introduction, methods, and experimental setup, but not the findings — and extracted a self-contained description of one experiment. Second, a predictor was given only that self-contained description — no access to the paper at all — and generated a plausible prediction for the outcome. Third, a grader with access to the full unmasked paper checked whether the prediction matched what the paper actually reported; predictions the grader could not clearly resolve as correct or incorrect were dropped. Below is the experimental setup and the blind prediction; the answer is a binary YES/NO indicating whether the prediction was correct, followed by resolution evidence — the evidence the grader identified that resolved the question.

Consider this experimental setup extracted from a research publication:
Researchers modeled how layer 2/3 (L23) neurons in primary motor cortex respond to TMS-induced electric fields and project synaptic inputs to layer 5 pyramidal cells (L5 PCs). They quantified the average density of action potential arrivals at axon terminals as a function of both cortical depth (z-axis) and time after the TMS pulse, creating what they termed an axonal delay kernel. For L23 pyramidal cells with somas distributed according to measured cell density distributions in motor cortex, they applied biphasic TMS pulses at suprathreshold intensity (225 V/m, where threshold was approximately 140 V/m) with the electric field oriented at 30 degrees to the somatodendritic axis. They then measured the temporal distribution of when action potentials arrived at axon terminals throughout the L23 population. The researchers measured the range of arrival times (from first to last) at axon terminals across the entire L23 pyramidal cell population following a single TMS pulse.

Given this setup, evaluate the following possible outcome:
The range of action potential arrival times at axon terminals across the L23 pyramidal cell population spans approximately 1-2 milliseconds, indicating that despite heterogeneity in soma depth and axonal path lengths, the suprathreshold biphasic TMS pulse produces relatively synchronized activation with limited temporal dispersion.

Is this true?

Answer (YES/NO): NO